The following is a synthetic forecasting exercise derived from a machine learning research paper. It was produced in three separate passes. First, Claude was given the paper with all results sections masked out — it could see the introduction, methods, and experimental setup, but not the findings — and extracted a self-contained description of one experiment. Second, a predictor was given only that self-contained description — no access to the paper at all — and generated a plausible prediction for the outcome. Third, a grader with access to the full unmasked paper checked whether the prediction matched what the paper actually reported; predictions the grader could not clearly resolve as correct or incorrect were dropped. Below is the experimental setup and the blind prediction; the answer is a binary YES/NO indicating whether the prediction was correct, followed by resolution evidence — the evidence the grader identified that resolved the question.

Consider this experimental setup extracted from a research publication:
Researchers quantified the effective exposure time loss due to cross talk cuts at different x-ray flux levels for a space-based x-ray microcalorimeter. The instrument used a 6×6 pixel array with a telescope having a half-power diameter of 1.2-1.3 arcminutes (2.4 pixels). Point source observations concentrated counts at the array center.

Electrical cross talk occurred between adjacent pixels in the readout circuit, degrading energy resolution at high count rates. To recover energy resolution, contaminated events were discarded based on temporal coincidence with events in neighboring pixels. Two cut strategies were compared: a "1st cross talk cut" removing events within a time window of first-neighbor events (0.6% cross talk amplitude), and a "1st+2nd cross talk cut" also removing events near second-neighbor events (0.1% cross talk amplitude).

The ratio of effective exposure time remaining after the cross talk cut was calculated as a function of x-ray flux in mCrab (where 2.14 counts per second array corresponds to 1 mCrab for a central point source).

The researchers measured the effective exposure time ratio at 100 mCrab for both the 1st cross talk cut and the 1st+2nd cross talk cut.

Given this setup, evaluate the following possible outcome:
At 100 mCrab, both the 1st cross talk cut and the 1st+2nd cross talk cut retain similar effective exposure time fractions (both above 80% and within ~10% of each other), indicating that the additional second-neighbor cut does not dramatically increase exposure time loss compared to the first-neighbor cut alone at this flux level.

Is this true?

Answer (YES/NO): NO